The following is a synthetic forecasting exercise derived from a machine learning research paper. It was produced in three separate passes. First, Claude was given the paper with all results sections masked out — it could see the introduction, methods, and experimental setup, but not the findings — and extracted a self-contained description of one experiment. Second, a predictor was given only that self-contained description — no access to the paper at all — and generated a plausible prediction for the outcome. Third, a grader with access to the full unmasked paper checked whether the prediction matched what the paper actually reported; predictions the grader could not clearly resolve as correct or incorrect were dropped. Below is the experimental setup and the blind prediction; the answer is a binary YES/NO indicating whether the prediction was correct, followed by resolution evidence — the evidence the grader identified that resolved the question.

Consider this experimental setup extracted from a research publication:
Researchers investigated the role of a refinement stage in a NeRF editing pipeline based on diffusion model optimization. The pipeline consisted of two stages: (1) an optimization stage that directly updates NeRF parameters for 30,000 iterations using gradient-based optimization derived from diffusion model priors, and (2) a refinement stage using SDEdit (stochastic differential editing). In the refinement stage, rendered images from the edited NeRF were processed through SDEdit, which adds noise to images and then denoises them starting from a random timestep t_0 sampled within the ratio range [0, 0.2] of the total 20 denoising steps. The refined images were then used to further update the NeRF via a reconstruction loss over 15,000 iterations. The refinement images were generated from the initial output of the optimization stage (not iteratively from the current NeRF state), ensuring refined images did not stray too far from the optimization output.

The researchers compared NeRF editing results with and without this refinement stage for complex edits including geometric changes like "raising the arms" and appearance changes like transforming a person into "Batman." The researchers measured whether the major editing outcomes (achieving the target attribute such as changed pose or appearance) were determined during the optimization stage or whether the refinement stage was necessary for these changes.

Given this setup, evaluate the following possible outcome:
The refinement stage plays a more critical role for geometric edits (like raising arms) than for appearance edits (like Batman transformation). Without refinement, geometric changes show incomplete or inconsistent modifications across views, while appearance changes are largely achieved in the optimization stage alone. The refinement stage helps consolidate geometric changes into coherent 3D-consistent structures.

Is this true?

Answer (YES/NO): NO